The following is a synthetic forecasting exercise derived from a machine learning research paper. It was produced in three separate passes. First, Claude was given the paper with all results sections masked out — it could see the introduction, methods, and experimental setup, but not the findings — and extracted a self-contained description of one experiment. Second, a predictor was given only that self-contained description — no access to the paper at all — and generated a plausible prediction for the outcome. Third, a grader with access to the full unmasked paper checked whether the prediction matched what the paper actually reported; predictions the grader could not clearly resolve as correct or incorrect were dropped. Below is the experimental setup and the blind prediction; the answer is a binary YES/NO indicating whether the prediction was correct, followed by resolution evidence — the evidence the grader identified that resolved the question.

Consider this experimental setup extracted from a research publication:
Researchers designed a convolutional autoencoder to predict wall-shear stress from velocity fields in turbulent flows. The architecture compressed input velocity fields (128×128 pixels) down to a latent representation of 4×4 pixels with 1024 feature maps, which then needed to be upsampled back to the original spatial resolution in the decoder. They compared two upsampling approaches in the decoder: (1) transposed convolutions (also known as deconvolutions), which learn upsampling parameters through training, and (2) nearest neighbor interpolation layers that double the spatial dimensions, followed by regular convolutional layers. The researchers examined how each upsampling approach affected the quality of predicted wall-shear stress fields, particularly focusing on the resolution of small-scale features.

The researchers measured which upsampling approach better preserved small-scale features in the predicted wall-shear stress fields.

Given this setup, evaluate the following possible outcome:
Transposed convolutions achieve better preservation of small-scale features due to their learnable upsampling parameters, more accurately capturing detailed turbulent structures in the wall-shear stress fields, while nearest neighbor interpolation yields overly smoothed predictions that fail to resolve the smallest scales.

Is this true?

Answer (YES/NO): NO